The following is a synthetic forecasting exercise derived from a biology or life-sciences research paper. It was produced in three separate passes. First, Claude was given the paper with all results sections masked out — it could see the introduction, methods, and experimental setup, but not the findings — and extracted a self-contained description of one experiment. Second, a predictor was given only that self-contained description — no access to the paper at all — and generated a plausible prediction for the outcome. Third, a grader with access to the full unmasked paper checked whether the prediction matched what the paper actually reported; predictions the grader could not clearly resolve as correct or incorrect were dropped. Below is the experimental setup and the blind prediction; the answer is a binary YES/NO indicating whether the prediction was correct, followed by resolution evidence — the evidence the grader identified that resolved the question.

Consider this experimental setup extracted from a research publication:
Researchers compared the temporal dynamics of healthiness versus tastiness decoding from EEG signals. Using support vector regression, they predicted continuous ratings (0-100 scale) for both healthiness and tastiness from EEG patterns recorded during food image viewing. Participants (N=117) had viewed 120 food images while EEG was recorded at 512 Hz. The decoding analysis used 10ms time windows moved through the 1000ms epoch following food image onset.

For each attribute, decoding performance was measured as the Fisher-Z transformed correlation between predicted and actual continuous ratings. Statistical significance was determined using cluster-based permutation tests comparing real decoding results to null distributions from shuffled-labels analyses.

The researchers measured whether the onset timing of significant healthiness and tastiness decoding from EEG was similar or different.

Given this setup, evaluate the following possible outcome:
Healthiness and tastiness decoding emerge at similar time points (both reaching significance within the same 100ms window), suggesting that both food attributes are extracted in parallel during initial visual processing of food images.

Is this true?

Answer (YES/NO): YES